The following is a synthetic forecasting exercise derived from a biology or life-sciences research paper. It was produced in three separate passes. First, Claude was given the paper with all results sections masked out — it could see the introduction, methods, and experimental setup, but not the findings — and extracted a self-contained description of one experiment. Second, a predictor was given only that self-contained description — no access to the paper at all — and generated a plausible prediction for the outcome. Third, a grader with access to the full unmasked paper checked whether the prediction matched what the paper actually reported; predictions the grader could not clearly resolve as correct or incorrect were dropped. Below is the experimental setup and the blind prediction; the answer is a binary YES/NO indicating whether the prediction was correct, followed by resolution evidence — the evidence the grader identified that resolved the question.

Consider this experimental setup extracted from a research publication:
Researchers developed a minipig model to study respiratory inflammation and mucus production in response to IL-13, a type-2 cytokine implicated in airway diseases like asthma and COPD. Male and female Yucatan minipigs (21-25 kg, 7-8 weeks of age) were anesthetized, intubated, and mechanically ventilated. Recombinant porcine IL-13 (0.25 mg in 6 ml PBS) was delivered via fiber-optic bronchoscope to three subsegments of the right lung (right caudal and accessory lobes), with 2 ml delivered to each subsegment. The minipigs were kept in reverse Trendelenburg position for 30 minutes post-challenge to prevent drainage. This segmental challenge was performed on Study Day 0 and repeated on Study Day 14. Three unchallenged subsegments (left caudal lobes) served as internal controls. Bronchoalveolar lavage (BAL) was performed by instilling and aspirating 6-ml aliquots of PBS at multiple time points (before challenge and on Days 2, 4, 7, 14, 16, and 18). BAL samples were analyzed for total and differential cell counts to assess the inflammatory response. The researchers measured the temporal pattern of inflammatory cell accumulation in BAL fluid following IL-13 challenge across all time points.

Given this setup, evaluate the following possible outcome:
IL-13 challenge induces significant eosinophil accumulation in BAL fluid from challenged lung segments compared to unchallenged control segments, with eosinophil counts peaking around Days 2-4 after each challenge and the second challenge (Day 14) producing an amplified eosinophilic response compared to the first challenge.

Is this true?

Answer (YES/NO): NO